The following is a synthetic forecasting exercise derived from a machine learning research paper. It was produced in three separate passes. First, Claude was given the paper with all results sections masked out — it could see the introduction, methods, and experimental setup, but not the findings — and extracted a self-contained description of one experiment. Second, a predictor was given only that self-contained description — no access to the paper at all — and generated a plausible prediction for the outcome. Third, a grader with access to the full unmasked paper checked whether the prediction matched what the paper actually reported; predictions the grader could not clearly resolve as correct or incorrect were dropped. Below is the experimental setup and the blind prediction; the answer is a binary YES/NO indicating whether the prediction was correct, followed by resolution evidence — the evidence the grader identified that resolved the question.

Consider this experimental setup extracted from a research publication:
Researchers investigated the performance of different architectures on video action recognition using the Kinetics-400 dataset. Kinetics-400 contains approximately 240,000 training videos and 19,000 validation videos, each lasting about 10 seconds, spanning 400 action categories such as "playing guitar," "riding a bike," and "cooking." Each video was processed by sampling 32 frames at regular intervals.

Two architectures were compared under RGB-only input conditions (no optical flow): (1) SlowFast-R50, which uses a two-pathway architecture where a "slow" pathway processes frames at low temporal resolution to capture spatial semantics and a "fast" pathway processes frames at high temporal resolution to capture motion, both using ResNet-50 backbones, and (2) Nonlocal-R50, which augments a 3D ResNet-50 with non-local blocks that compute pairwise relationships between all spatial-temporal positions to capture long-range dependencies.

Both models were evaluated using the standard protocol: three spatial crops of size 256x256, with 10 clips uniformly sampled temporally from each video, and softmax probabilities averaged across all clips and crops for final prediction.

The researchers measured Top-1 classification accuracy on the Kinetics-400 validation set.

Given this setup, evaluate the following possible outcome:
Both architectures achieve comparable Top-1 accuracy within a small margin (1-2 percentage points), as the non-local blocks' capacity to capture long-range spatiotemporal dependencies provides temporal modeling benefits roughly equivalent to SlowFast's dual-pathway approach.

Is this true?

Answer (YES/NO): YES